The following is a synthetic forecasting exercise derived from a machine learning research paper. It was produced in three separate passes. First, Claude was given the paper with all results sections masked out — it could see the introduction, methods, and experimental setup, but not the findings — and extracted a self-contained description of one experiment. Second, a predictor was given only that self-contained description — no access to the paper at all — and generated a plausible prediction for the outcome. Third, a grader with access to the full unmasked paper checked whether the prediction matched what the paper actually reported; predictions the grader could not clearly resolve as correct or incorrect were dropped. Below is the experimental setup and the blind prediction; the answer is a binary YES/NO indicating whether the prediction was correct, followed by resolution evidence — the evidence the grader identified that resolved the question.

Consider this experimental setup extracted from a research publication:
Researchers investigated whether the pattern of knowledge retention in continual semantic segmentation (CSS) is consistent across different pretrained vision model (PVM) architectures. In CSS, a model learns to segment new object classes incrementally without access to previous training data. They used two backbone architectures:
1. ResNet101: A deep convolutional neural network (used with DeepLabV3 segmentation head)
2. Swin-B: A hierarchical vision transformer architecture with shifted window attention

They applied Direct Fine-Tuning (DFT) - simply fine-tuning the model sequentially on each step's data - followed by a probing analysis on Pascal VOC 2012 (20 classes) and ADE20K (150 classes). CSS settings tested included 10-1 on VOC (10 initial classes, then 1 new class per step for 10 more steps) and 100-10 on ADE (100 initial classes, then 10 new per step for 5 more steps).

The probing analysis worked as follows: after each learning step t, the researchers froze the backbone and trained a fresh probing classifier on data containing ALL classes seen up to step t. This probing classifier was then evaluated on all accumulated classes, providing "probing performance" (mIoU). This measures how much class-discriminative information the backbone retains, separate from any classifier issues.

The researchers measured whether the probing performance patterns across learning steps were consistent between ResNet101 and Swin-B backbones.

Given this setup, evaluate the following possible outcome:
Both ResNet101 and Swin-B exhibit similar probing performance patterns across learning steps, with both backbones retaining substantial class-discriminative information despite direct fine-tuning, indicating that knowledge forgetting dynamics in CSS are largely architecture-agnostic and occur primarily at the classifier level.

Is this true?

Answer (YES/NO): NO